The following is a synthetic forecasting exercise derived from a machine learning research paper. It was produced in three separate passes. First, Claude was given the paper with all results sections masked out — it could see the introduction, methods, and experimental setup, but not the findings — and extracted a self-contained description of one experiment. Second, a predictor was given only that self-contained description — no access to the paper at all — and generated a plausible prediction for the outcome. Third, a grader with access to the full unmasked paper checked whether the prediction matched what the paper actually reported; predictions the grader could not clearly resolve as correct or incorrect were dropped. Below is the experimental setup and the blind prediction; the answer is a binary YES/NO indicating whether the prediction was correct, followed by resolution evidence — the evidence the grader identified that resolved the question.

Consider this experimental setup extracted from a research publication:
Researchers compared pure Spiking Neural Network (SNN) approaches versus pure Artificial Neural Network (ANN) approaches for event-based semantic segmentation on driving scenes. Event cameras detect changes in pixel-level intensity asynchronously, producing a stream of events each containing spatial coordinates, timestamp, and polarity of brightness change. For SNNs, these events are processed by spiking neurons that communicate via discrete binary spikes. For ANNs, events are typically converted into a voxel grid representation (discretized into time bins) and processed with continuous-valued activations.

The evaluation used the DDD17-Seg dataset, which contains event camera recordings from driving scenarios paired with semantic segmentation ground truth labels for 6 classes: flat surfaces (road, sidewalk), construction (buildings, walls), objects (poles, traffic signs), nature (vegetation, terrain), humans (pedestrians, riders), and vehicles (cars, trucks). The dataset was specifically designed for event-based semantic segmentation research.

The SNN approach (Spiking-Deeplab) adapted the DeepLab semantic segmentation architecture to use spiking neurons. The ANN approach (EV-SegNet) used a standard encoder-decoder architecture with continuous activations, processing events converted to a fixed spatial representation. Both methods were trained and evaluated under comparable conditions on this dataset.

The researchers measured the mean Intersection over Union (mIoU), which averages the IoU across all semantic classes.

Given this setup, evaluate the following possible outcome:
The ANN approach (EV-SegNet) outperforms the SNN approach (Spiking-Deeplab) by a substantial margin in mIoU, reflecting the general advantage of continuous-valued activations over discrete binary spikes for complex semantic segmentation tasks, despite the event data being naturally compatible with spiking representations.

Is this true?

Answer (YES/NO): YES